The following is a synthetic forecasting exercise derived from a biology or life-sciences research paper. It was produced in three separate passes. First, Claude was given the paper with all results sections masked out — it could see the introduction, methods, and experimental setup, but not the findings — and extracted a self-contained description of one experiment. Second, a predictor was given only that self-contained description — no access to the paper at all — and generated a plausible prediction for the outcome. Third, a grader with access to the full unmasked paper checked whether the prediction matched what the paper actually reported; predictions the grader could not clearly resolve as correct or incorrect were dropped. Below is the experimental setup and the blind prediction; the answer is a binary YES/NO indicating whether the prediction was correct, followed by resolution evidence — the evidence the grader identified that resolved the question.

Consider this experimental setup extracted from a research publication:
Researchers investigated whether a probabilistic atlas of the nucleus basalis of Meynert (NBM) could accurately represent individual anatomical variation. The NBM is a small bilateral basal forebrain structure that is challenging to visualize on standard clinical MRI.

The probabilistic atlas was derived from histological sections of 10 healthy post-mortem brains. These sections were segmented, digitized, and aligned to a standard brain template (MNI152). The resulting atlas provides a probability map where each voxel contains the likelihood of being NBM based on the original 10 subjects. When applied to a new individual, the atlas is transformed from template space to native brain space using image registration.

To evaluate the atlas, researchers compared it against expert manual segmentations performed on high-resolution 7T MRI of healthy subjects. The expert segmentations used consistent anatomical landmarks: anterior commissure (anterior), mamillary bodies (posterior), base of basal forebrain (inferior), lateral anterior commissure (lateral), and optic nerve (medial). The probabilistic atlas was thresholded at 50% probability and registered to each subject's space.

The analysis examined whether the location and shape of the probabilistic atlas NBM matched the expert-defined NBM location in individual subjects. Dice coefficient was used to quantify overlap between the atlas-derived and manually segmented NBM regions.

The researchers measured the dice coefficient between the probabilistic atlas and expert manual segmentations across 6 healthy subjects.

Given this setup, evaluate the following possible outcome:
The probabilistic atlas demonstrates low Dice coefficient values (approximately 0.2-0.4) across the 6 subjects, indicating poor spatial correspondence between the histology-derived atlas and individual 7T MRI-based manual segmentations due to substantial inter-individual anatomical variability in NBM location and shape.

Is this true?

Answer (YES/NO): NO